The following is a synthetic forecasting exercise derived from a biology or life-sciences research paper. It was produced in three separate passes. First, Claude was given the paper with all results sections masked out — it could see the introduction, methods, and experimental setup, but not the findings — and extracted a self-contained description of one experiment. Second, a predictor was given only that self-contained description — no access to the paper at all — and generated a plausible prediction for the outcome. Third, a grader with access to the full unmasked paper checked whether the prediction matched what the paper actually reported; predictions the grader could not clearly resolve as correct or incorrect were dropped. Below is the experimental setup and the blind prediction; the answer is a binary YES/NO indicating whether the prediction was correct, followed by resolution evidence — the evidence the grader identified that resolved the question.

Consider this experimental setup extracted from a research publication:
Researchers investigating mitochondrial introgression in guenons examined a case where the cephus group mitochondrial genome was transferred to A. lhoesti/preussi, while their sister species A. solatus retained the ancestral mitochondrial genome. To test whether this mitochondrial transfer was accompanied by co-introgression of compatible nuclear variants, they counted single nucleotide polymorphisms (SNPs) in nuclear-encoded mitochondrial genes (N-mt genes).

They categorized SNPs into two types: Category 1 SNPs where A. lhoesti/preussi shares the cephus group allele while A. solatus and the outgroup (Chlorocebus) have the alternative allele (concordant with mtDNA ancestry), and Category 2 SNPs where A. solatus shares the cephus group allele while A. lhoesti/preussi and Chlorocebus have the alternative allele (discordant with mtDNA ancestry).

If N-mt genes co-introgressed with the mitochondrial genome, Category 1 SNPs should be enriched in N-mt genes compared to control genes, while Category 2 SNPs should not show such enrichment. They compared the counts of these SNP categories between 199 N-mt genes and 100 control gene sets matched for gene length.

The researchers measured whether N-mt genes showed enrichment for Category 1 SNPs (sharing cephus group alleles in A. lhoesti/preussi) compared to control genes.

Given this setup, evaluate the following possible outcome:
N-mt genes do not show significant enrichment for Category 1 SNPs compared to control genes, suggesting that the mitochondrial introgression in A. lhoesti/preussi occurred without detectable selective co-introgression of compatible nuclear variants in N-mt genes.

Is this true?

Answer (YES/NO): NO